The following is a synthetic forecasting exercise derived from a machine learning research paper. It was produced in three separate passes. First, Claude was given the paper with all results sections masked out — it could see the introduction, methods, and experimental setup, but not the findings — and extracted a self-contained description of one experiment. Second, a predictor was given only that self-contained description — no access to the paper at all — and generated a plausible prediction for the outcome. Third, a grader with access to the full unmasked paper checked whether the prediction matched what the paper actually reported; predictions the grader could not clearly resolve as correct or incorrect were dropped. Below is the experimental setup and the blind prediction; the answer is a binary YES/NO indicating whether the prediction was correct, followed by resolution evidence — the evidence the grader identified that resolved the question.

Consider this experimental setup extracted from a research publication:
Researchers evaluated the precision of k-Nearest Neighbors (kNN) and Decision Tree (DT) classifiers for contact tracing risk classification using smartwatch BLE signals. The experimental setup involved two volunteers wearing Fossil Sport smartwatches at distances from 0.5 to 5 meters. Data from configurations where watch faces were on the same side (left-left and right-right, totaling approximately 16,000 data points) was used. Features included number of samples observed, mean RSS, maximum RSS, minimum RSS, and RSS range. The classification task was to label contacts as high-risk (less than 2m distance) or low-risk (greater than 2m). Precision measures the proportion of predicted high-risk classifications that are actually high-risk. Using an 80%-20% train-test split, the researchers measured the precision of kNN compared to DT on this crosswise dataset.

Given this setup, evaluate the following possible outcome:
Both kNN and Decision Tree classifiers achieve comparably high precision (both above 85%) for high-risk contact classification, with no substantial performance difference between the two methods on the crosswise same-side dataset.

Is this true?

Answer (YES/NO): NO